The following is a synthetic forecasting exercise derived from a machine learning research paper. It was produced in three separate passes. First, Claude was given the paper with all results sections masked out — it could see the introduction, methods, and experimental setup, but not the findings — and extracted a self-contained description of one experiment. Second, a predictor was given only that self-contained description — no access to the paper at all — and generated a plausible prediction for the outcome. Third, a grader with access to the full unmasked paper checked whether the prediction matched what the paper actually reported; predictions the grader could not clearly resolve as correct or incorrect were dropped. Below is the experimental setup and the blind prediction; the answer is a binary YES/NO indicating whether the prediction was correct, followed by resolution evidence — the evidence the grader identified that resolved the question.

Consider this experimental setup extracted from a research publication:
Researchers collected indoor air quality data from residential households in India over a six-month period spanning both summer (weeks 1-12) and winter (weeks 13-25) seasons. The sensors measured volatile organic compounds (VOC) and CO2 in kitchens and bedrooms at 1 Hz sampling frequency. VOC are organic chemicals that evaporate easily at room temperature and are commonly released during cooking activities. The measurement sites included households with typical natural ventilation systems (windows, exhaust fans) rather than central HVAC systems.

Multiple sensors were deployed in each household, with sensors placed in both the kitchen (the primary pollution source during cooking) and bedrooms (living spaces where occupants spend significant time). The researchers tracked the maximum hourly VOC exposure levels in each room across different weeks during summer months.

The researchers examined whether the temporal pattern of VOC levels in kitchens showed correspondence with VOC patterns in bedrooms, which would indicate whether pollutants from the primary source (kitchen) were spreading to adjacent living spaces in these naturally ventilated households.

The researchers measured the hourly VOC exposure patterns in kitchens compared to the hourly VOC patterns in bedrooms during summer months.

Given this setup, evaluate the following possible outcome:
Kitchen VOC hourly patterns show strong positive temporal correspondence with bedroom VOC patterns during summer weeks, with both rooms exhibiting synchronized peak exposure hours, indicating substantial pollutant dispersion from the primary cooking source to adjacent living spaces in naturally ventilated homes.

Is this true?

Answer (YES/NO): YES